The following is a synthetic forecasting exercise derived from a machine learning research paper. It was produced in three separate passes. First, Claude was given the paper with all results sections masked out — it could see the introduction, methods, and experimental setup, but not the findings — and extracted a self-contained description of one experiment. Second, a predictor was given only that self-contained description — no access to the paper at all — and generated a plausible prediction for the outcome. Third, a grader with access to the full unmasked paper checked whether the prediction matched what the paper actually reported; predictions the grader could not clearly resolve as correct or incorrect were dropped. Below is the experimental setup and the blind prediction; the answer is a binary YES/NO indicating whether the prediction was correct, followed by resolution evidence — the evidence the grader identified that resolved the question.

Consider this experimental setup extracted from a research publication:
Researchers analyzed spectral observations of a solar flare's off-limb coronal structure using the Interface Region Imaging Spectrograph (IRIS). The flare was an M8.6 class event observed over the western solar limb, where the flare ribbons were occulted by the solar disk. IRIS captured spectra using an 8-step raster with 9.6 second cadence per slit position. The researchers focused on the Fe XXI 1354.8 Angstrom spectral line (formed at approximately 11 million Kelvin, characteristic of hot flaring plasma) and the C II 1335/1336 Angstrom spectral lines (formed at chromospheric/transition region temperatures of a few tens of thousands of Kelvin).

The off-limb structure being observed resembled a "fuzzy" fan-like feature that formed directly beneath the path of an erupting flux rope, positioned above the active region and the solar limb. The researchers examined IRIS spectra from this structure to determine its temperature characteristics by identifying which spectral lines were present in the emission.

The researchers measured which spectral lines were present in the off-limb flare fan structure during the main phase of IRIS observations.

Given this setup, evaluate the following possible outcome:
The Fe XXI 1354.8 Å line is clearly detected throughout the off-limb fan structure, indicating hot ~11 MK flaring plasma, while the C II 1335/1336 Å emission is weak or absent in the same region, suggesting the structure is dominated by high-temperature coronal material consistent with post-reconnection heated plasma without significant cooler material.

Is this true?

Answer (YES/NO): YES